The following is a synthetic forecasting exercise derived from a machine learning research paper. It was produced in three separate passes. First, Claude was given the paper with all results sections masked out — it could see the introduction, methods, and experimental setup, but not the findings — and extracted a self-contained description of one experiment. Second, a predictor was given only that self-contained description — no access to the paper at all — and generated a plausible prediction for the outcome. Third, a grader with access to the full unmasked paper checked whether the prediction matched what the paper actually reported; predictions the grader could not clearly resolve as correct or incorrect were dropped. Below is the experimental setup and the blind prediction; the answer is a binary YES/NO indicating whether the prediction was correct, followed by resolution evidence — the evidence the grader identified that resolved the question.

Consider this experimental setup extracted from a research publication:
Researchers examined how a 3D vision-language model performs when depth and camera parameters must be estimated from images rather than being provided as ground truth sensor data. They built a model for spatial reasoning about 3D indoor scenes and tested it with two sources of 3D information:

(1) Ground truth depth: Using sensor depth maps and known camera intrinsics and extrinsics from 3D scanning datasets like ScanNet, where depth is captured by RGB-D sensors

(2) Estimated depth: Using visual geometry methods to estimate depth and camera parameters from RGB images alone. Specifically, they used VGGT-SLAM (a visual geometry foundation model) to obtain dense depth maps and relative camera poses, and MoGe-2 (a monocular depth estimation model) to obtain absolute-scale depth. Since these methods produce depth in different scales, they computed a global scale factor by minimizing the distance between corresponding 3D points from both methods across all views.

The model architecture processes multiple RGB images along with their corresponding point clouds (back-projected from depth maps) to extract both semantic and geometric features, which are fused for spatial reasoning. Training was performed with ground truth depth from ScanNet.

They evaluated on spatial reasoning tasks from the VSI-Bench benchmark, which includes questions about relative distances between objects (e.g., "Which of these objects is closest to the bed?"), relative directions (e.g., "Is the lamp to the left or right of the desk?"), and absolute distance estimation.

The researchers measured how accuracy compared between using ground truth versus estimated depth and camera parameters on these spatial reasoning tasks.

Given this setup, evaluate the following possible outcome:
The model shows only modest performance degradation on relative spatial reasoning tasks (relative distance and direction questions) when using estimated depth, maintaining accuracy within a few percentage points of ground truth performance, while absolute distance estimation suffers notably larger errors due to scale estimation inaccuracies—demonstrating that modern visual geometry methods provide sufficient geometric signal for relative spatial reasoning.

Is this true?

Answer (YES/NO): NO